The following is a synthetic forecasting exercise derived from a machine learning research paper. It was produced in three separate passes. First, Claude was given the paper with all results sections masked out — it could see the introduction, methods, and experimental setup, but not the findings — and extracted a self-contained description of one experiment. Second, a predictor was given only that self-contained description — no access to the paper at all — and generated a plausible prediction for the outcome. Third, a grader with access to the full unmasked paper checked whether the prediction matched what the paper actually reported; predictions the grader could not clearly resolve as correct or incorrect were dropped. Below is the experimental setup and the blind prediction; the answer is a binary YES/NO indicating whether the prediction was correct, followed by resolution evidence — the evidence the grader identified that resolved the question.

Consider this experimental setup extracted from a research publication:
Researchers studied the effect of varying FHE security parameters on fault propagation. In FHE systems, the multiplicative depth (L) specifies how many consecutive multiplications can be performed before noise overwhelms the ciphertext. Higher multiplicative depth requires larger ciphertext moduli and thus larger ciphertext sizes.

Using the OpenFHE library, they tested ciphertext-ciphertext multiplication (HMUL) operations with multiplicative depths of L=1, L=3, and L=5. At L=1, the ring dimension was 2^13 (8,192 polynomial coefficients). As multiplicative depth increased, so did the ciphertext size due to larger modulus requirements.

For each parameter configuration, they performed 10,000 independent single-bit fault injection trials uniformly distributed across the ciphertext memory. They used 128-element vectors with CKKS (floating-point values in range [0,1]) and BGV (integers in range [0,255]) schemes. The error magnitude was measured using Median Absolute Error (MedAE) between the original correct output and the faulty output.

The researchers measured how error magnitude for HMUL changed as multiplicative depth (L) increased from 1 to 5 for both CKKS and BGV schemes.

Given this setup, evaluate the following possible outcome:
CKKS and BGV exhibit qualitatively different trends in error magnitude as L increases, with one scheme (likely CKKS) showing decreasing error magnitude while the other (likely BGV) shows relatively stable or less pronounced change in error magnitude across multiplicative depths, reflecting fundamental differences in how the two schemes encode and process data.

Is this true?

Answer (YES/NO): NO